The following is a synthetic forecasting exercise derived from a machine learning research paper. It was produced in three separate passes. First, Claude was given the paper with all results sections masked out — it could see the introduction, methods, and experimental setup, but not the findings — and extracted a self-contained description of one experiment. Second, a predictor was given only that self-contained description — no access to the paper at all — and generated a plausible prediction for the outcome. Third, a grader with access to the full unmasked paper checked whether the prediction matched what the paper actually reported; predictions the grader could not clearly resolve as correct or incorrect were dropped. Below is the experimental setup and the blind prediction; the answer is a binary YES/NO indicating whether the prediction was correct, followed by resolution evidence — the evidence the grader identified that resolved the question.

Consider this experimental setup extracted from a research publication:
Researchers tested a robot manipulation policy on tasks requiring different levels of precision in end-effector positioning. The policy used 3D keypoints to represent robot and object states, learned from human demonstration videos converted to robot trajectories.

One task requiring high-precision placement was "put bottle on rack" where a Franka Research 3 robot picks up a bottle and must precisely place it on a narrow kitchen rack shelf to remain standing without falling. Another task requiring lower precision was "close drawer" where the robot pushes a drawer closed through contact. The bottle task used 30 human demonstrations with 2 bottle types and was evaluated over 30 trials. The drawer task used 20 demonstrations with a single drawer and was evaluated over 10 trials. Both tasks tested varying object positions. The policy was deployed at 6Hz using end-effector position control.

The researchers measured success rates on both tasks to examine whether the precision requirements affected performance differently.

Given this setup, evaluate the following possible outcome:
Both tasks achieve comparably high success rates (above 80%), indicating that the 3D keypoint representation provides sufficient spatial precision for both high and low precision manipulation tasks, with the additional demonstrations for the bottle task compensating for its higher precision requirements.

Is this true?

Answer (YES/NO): YES